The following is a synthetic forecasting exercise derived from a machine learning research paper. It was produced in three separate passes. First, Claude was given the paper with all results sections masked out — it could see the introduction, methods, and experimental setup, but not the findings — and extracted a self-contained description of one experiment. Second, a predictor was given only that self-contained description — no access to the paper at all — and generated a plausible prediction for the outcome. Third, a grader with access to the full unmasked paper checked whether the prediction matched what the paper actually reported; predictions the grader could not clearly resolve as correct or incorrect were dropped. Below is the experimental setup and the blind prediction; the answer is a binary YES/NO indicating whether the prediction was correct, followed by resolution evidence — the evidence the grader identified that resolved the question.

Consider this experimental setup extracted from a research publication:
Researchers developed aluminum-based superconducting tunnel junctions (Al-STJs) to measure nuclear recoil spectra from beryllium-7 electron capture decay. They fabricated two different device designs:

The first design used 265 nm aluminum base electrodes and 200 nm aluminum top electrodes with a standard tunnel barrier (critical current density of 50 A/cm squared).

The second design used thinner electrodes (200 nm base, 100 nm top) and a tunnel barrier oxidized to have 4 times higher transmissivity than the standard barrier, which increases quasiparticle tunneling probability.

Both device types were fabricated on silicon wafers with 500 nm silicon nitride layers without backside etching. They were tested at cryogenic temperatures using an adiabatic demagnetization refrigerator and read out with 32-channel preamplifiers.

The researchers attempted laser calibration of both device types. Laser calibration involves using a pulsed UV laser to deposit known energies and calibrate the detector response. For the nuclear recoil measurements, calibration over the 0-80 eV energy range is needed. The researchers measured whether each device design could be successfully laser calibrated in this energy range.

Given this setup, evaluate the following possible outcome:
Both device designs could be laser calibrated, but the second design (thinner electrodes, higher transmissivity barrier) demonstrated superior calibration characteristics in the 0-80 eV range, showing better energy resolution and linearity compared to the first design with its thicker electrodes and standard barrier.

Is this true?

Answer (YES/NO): NO